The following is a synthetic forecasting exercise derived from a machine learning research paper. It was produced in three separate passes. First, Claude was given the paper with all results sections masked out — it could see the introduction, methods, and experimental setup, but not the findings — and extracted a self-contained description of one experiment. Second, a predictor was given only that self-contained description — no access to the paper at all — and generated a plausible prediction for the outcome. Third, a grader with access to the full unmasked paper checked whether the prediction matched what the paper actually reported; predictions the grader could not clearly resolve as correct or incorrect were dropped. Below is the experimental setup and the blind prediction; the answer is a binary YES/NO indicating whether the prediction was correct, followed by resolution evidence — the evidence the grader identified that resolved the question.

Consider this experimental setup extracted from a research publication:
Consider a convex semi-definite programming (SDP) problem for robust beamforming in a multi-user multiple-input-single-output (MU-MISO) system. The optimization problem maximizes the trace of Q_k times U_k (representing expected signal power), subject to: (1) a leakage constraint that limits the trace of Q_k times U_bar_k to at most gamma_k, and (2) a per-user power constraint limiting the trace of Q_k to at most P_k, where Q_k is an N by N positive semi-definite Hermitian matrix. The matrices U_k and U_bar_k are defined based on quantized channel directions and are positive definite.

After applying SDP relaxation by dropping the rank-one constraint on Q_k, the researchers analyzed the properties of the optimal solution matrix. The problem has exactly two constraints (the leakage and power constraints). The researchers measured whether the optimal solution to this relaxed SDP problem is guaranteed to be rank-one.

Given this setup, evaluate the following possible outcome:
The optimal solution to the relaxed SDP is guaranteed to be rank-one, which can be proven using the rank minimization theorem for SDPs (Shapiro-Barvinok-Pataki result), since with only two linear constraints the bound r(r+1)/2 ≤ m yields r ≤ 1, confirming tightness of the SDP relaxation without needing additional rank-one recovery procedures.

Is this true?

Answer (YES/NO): YES